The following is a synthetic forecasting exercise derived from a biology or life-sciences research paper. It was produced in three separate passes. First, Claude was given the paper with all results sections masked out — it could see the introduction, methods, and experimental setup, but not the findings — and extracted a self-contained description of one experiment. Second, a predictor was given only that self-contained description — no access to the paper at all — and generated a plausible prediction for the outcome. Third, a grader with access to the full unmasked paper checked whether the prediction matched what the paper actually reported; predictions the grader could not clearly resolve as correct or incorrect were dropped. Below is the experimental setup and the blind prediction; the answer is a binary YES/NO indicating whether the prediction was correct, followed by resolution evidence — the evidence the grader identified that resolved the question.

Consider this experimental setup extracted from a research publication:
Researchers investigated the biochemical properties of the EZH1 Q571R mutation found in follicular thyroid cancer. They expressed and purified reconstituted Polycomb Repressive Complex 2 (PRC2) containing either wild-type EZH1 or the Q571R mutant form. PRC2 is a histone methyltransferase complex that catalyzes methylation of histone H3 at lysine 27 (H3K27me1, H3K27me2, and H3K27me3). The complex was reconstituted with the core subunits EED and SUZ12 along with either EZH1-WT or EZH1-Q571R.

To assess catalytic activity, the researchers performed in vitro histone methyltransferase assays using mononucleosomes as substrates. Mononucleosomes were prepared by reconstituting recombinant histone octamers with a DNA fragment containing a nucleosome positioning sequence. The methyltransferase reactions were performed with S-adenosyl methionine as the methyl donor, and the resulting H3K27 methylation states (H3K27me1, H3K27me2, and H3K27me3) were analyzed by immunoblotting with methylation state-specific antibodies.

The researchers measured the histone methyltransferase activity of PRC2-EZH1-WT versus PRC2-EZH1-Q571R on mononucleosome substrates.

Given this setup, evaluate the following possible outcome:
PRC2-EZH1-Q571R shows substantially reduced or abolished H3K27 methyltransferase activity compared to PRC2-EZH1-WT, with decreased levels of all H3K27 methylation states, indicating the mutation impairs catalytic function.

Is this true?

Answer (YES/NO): NO